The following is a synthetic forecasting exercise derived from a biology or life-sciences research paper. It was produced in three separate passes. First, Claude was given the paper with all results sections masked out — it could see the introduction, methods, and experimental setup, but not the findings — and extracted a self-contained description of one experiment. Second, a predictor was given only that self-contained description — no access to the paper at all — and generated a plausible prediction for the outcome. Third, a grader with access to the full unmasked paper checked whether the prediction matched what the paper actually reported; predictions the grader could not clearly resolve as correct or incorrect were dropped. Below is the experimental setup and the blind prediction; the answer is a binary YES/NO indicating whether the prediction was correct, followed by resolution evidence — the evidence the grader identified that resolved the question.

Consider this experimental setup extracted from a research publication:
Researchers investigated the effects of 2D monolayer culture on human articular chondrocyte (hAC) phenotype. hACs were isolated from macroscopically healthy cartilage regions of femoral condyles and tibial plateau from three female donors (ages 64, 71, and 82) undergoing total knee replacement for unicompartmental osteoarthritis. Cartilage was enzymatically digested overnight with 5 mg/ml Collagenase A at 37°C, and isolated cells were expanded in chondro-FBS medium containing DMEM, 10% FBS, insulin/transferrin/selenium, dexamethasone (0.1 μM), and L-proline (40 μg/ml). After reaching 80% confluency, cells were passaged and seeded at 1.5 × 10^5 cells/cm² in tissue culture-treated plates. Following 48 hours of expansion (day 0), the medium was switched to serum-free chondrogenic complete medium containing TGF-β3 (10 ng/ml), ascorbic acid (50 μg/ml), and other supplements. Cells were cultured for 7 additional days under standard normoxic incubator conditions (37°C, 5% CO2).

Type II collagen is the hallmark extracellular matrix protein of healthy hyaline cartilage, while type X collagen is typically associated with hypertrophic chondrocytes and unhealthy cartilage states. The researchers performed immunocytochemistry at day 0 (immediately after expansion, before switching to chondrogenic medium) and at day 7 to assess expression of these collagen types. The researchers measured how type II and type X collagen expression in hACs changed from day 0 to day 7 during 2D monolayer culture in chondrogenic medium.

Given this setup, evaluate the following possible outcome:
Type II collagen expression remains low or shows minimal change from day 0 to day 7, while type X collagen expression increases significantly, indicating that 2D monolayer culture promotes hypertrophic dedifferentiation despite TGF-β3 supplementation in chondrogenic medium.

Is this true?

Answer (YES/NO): NO